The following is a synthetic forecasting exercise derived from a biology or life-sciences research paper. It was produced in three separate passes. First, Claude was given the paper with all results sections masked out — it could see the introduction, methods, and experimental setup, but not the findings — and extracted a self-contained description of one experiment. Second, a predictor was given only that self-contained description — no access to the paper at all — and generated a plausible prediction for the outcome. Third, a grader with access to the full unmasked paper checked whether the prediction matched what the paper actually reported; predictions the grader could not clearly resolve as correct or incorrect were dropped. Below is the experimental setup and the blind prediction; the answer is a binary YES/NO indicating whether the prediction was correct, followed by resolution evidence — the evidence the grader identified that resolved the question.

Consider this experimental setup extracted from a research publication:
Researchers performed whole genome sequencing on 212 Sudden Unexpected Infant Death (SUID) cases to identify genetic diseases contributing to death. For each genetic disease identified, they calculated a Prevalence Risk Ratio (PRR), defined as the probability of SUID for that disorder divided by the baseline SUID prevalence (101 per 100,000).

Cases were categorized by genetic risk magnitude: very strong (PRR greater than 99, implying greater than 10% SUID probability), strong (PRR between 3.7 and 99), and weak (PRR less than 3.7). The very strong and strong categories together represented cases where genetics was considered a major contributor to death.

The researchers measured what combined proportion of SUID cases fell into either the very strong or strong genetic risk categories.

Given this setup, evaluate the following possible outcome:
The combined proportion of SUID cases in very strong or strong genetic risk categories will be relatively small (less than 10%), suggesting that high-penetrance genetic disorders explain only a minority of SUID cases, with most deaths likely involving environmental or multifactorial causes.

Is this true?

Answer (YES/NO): NO